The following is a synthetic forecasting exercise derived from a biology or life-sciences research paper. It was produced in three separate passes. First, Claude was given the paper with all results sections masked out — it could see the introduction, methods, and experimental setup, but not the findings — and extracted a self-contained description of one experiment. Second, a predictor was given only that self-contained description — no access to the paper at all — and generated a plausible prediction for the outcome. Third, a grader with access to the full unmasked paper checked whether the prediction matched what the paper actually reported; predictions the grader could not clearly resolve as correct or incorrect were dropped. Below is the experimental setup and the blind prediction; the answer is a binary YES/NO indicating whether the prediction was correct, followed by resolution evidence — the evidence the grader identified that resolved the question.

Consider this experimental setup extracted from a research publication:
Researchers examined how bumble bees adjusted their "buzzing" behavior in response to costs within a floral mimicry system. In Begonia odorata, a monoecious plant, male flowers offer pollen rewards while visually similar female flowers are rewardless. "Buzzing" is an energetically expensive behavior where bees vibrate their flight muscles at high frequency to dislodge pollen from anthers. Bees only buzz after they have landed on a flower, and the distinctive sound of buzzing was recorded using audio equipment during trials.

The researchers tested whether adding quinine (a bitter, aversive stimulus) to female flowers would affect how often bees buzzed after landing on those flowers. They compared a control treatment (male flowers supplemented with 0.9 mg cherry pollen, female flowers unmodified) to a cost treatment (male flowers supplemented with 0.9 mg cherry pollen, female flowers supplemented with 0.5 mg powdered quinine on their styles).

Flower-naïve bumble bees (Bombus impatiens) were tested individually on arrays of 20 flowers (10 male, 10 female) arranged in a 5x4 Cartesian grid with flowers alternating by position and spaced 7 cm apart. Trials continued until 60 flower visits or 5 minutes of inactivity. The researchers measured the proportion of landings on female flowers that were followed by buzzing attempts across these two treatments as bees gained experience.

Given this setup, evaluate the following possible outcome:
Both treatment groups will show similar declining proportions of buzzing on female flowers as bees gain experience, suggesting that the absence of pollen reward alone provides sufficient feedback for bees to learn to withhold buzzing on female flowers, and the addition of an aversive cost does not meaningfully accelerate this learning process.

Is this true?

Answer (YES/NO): NO